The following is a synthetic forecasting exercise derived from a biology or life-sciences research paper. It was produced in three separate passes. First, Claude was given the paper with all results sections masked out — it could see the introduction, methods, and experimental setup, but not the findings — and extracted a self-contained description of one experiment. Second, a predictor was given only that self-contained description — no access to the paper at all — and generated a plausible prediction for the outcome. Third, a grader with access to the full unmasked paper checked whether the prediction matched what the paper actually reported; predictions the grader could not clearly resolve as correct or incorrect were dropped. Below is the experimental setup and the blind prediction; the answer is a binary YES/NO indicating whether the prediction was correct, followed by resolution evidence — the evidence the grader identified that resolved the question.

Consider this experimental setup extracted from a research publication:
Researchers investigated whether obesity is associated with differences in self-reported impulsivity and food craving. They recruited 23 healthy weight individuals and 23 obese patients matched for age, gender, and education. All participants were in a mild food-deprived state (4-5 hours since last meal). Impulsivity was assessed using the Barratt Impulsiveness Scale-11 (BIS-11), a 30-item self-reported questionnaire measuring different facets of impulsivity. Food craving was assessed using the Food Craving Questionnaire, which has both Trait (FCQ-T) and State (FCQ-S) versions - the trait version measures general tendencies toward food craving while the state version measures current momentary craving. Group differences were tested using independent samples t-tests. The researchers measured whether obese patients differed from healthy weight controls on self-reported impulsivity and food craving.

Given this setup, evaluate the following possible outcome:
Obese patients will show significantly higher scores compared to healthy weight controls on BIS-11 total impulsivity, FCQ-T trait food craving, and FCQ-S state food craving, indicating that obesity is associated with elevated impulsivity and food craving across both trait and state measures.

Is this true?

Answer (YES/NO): NO